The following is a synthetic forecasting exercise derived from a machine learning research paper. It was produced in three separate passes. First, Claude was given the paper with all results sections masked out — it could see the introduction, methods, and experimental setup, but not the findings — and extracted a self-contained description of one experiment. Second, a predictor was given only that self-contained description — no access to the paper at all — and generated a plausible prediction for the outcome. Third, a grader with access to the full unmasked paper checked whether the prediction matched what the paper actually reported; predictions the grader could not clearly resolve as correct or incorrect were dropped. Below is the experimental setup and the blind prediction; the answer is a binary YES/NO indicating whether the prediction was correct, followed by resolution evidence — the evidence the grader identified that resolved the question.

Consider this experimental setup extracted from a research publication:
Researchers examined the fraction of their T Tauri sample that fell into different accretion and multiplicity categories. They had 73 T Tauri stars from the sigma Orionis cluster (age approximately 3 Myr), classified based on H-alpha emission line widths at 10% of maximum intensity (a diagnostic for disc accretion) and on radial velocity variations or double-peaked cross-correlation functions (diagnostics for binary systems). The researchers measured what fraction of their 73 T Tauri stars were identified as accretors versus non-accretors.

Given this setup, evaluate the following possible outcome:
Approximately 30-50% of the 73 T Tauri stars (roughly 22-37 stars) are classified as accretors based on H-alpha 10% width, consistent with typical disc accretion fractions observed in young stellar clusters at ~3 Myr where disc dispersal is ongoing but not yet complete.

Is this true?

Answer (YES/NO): NO